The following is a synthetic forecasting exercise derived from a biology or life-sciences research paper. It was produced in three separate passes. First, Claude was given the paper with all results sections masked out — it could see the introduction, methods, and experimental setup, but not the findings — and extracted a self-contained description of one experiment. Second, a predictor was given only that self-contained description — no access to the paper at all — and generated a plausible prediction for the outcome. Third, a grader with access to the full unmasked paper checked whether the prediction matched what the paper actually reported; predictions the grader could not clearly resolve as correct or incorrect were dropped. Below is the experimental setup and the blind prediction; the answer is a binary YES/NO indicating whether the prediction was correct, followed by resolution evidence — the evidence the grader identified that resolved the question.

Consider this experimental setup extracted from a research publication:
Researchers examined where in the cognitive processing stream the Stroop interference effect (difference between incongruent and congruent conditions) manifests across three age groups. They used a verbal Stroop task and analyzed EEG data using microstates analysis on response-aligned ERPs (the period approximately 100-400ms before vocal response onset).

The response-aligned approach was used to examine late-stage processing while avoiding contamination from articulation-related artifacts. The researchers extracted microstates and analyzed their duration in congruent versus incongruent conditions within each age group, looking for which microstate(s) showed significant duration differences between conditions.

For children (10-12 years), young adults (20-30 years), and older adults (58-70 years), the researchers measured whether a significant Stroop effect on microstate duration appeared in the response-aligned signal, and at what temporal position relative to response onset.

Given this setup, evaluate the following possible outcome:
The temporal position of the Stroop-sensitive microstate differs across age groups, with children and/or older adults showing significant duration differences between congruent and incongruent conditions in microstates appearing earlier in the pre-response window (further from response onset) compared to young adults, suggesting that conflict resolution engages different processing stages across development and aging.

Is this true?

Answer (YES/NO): NO